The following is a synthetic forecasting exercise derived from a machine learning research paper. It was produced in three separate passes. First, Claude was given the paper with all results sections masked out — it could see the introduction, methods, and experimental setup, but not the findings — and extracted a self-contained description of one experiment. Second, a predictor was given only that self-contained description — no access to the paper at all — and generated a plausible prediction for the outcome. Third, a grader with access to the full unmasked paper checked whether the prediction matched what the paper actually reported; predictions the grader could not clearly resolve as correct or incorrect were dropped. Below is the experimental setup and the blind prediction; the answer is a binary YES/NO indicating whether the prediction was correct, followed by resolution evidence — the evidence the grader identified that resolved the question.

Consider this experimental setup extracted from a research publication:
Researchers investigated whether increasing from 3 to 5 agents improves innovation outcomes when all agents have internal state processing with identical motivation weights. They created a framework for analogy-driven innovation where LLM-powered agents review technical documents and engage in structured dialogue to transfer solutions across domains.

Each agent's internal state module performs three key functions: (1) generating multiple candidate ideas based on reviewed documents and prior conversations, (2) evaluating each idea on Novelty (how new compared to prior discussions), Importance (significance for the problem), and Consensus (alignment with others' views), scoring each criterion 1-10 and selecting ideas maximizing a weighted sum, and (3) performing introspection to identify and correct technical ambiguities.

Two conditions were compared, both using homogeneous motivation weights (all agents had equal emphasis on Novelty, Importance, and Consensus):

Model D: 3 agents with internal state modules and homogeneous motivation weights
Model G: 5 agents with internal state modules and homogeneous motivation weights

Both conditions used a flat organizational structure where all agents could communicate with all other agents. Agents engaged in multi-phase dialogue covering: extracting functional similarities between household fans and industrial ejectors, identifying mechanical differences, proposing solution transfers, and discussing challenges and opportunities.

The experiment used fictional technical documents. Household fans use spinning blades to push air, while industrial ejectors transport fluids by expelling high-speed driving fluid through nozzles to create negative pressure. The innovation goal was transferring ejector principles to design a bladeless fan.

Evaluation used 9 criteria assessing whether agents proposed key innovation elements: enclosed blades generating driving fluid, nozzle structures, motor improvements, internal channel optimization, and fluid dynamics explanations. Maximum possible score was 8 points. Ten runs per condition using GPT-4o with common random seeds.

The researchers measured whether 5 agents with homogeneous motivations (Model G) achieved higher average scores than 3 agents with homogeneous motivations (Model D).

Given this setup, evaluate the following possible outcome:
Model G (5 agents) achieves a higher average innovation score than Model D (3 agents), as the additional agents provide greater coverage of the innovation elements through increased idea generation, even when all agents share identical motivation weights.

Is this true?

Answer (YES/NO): YES